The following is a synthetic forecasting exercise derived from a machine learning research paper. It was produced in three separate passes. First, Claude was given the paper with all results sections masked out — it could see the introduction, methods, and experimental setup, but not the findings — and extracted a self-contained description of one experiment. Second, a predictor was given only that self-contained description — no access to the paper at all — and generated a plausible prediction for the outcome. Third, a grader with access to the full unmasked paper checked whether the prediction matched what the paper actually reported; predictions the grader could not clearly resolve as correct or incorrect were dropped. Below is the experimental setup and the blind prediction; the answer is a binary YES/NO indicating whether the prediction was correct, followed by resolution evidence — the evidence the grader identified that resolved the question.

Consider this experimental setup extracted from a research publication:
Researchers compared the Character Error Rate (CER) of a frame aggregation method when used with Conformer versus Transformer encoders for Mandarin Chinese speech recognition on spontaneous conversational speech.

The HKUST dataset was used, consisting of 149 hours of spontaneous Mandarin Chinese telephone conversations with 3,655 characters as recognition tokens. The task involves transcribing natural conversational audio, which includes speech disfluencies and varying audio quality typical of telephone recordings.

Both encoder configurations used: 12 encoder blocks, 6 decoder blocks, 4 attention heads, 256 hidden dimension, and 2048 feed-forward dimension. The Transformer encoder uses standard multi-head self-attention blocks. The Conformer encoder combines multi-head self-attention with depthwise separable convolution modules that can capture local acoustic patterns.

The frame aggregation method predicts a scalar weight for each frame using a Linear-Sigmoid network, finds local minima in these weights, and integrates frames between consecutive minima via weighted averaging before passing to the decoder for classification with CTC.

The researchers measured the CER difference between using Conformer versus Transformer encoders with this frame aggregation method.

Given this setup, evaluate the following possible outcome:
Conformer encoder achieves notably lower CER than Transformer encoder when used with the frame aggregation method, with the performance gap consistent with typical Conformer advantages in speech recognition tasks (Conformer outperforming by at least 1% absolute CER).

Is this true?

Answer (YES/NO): YES